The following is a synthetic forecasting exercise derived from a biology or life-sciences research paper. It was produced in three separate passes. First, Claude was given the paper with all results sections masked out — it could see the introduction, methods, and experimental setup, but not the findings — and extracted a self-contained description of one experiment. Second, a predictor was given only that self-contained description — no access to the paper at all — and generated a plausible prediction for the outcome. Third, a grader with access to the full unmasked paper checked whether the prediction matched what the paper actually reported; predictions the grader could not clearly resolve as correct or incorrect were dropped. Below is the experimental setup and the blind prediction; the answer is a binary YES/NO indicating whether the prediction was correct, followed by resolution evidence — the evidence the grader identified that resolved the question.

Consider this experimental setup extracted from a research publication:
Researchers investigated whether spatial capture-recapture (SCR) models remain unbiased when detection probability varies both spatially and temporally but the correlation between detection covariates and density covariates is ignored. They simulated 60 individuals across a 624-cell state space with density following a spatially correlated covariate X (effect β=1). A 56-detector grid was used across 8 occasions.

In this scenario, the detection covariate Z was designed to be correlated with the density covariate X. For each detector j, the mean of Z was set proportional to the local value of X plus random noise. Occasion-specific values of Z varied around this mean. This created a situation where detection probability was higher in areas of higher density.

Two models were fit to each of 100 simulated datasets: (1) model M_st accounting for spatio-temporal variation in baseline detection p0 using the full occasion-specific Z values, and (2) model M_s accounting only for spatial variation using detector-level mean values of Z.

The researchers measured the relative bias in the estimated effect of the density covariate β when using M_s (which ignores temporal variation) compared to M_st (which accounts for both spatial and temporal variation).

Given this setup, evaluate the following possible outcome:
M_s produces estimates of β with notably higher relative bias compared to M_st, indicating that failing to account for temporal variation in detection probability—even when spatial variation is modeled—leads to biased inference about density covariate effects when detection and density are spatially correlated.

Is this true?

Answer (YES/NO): NO